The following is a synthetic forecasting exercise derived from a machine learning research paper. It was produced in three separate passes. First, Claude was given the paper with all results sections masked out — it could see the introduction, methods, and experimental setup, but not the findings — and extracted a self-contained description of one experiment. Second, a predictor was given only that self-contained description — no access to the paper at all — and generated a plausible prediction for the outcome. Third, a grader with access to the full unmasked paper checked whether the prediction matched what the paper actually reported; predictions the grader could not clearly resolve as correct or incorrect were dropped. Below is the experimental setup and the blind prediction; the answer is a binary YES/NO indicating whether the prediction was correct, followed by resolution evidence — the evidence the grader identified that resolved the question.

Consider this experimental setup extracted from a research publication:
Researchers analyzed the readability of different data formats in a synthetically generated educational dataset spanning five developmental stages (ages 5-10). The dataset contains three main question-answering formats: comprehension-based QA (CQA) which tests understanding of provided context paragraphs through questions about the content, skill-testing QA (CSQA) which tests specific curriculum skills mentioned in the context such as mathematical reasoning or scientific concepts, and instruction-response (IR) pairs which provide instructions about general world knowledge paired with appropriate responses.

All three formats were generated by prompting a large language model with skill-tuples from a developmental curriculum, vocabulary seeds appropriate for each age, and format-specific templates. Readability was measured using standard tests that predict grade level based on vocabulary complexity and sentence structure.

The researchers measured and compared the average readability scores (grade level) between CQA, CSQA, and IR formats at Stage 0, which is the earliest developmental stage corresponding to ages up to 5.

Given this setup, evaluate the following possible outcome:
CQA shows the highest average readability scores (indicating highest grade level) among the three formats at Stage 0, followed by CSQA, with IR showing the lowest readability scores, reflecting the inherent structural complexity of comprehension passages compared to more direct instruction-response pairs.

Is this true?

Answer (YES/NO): NO